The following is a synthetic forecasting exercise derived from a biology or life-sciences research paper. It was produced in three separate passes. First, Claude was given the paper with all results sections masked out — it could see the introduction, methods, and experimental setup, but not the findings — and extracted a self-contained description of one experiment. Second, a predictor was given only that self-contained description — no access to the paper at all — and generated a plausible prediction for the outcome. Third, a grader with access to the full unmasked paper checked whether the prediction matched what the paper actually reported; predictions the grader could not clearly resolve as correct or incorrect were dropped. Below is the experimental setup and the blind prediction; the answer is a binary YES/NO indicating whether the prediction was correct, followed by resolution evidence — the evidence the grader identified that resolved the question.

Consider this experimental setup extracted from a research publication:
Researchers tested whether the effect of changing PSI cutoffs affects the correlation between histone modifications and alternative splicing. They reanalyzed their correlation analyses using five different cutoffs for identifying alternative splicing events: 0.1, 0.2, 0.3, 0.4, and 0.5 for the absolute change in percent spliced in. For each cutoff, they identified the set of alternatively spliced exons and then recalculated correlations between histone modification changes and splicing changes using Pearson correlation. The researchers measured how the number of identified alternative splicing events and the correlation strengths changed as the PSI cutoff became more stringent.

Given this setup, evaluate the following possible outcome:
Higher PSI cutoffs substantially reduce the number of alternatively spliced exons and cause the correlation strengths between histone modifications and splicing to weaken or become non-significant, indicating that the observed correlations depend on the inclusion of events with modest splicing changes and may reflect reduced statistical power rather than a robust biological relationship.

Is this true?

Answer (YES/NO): NO